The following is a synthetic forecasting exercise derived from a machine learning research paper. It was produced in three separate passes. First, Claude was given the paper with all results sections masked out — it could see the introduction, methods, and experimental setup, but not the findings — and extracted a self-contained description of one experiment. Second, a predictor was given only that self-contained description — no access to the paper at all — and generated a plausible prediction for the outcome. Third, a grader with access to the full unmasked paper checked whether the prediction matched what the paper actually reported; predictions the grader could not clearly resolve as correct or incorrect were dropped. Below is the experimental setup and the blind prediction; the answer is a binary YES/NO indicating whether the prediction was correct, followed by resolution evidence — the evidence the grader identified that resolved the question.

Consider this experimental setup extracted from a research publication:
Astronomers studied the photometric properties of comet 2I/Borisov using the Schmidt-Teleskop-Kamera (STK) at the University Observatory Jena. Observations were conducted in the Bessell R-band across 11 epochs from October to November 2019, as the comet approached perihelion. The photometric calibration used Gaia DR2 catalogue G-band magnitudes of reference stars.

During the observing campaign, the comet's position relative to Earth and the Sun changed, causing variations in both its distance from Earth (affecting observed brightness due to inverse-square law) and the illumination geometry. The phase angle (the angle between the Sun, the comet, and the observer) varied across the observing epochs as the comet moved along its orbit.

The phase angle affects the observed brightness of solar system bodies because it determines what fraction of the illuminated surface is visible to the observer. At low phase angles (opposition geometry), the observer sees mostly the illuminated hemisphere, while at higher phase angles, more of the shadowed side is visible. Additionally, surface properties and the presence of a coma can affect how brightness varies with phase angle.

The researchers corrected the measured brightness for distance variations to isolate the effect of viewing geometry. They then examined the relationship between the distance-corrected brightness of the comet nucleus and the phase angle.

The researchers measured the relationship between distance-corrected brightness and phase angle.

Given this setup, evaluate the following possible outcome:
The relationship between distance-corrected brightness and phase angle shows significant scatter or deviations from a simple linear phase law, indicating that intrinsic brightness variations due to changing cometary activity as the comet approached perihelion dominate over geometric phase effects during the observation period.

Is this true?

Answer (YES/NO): NO